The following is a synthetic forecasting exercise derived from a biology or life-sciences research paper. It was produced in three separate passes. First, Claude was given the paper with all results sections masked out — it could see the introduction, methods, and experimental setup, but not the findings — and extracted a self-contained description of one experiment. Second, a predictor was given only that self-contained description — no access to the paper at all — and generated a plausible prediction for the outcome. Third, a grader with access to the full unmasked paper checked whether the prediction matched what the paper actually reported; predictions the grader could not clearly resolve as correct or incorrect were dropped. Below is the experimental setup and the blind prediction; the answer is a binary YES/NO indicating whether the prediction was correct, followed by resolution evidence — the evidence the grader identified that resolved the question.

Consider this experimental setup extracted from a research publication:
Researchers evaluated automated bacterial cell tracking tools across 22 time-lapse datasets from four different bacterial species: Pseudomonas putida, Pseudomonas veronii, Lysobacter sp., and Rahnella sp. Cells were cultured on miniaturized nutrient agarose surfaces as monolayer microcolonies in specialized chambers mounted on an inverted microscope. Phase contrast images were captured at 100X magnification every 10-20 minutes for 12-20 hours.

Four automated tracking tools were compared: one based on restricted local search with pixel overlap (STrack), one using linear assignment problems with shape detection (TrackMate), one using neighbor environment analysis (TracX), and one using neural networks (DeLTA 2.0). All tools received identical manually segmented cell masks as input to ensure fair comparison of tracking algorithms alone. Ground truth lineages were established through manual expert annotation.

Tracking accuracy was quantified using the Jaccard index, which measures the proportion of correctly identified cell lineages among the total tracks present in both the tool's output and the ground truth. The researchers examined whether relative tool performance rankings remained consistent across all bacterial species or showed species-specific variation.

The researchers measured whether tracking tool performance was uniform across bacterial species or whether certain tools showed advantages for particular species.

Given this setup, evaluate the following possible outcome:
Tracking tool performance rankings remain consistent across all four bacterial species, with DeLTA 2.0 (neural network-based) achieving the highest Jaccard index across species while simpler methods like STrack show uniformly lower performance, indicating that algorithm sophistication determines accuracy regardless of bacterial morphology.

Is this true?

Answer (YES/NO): NO